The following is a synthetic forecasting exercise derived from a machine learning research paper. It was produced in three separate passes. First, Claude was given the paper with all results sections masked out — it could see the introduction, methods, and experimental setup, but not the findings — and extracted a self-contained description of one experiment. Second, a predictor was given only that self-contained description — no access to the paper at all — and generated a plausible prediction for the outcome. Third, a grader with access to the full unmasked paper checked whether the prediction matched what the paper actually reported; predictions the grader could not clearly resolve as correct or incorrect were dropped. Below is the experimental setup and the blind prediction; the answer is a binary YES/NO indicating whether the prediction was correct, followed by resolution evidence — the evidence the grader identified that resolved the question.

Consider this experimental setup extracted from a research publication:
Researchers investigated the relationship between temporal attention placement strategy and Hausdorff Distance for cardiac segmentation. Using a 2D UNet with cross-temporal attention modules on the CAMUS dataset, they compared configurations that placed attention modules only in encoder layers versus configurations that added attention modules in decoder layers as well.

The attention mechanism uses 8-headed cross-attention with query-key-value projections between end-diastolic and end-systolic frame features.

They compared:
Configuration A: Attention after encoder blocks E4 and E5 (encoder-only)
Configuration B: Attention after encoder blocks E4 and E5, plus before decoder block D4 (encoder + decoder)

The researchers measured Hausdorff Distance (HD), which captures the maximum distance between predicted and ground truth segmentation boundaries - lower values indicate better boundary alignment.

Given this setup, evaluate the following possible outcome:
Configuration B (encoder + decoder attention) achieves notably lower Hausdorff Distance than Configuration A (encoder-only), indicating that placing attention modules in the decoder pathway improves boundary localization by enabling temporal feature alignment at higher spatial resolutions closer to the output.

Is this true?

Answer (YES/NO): NO